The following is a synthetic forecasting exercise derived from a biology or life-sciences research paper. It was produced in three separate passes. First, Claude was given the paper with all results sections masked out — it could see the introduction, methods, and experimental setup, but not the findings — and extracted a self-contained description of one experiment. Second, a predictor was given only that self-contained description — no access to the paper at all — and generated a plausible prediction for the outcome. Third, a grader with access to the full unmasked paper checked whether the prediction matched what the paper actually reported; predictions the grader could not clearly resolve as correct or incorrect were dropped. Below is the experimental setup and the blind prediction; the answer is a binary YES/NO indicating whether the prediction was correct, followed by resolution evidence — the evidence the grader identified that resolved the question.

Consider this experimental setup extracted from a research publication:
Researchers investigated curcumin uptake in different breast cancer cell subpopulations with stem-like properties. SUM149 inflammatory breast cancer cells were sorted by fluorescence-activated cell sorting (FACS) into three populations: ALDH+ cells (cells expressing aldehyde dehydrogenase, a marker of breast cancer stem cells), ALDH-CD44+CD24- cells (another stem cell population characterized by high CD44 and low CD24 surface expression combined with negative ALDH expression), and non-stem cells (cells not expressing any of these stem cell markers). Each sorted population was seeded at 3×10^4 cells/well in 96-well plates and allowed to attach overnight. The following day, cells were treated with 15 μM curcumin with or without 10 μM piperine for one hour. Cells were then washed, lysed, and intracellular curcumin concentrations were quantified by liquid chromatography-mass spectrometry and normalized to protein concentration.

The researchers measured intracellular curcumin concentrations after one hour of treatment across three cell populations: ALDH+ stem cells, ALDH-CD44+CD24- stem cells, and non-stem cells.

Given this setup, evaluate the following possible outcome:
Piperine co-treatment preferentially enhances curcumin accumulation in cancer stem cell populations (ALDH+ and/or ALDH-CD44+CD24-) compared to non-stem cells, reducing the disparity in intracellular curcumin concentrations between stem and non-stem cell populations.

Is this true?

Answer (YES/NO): NO